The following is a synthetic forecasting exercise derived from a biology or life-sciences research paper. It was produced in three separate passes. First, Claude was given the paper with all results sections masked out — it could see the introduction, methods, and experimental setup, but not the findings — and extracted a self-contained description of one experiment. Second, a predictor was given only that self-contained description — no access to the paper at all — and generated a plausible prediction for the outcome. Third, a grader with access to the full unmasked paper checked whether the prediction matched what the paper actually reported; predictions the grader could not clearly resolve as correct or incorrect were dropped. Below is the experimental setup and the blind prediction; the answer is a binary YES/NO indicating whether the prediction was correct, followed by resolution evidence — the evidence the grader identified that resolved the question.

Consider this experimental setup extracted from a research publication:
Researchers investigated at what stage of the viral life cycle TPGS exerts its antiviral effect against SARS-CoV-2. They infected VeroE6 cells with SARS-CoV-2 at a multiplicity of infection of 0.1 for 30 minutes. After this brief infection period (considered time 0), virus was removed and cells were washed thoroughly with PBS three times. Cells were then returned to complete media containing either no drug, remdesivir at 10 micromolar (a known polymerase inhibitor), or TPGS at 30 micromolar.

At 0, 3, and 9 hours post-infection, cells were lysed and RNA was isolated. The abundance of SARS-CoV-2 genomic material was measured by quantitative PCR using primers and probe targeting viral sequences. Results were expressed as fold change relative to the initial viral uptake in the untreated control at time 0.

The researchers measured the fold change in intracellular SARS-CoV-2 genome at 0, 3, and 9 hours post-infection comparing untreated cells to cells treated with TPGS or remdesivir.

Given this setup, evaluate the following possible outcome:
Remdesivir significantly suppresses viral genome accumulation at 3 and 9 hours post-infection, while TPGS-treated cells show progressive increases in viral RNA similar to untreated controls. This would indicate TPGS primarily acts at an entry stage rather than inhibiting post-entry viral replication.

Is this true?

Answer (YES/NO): NO